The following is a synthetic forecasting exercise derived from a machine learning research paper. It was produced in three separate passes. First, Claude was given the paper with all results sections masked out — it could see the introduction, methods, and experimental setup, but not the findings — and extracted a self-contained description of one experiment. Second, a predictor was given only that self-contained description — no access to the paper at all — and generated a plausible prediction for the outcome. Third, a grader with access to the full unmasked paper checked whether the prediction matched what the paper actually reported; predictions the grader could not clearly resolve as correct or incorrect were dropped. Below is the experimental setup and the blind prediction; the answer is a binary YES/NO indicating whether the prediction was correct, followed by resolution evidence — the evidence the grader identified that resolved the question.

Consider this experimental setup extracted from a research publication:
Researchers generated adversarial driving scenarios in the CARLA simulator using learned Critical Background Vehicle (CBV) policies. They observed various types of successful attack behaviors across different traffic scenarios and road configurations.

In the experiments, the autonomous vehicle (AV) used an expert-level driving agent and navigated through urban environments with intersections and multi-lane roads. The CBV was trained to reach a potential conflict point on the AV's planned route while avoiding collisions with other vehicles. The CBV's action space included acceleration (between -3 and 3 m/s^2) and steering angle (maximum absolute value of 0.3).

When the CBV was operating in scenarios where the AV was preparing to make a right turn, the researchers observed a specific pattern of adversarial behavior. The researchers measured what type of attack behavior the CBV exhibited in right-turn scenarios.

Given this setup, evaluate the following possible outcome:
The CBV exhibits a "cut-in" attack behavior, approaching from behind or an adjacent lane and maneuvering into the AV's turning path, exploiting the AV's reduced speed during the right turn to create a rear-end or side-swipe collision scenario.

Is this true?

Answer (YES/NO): NO